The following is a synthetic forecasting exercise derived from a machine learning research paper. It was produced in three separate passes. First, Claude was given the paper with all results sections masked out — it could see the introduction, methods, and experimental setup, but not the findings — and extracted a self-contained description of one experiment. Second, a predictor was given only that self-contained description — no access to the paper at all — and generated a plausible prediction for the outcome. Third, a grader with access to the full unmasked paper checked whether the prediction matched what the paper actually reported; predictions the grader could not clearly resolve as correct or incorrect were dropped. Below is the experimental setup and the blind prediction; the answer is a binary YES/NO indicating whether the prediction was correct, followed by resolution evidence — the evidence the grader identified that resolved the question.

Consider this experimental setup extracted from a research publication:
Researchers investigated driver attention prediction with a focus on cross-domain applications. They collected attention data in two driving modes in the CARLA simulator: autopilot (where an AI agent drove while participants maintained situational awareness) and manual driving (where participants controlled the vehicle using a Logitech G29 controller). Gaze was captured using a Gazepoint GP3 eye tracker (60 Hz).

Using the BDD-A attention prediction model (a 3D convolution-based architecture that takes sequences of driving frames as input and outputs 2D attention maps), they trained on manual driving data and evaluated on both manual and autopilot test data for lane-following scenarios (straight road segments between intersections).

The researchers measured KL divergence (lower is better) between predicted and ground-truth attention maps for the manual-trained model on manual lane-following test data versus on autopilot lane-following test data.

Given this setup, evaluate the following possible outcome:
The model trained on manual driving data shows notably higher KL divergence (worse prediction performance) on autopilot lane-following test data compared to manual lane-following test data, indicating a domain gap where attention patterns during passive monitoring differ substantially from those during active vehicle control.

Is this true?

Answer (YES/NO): YES